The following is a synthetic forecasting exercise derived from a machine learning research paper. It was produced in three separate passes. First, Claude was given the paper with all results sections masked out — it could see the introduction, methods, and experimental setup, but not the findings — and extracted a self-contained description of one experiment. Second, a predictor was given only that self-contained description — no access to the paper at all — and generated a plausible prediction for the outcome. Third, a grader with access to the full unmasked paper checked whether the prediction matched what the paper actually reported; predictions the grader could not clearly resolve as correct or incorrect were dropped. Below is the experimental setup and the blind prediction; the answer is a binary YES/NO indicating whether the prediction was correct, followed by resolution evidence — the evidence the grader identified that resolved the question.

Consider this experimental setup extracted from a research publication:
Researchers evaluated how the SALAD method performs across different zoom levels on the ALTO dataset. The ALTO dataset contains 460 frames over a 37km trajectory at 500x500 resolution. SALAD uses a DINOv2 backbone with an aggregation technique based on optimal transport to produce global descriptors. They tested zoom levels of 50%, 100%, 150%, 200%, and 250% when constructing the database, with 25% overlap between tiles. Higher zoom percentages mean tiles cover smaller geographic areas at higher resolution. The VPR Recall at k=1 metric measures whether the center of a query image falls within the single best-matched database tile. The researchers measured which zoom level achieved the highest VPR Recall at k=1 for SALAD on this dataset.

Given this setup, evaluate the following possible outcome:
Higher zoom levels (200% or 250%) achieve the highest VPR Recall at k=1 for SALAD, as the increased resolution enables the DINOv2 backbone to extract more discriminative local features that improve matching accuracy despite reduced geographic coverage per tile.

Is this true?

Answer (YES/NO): YES